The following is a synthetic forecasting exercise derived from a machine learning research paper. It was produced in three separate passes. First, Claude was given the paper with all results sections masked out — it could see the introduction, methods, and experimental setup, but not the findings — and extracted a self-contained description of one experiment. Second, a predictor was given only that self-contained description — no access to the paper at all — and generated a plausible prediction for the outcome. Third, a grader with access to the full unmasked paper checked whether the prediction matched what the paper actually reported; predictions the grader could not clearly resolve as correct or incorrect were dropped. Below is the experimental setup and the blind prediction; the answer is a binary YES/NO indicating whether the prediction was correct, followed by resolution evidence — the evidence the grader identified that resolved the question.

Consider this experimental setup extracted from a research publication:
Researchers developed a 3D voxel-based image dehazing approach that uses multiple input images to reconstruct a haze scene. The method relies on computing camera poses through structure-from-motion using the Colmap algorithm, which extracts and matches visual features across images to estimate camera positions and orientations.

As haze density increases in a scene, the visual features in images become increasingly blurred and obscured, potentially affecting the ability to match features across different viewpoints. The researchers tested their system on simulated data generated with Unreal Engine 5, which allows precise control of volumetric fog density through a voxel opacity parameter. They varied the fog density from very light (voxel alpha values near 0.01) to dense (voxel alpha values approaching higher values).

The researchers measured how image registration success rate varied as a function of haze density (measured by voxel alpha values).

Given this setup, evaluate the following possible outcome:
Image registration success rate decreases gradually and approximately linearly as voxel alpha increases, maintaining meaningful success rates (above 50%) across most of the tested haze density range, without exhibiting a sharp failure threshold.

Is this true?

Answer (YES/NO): NO